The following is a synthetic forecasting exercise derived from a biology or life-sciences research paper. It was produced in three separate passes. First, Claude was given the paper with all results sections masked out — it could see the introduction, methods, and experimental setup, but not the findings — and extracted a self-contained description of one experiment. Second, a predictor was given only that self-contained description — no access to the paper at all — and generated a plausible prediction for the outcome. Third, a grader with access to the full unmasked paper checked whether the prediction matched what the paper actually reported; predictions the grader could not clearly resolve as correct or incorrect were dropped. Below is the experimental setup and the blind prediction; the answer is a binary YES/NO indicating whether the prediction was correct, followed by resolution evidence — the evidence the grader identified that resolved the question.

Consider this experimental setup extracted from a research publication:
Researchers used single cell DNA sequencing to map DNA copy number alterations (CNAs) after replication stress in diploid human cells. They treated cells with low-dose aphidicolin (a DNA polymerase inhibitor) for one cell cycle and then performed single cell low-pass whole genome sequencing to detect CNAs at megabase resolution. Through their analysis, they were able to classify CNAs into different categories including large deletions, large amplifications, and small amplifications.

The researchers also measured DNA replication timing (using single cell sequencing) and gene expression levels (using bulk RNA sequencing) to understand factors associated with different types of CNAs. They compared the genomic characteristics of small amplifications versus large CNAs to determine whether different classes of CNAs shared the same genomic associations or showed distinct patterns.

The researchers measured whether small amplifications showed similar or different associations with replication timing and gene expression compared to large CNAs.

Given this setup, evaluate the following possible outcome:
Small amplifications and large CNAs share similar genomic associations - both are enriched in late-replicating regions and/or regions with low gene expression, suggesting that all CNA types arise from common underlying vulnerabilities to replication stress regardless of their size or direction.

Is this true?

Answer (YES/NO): NO